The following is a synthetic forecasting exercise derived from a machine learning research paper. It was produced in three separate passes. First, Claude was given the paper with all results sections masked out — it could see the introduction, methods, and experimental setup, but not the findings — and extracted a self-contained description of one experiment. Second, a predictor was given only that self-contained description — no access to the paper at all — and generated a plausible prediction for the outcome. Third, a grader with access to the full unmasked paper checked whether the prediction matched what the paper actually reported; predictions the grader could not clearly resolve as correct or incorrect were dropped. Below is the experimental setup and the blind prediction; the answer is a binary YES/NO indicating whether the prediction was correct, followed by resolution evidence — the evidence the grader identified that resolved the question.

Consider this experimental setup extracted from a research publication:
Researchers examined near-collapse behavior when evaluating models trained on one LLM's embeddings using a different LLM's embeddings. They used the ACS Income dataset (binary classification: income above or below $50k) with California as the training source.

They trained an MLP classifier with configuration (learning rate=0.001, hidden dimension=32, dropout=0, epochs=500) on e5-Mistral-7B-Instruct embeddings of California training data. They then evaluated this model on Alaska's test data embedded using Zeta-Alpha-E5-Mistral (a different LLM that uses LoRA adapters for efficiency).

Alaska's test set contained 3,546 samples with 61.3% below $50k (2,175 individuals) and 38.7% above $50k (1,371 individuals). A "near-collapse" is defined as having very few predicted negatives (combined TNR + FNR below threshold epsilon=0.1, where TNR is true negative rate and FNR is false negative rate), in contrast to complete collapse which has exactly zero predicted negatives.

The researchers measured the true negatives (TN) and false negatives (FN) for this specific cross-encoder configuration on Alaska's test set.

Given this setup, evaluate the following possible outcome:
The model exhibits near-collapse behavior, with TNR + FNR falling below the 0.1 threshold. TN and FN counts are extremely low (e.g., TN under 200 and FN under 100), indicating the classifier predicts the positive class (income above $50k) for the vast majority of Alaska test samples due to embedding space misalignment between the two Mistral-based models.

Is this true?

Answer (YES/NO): NO